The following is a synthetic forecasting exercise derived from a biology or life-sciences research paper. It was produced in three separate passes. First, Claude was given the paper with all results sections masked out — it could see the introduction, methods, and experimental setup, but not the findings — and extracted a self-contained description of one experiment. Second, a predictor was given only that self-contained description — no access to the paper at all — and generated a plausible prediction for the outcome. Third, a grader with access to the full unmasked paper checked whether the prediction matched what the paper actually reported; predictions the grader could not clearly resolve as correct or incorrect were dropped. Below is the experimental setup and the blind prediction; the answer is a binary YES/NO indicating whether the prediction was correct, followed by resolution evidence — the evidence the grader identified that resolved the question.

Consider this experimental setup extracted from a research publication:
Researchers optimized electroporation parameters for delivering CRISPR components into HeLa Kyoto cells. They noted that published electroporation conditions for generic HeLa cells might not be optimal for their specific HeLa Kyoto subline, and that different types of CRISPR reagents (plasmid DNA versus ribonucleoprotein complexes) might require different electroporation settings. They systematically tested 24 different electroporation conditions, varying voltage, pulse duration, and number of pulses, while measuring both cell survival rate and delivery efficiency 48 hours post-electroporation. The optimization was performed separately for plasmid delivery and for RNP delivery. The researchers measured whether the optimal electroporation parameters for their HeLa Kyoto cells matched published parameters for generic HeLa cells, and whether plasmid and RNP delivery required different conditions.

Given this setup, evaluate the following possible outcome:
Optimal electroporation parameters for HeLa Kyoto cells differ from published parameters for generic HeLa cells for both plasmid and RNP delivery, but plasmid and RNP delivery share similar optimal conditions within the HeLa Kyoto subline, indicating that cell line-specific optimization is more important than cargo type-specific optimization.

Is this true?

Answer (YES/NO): NO